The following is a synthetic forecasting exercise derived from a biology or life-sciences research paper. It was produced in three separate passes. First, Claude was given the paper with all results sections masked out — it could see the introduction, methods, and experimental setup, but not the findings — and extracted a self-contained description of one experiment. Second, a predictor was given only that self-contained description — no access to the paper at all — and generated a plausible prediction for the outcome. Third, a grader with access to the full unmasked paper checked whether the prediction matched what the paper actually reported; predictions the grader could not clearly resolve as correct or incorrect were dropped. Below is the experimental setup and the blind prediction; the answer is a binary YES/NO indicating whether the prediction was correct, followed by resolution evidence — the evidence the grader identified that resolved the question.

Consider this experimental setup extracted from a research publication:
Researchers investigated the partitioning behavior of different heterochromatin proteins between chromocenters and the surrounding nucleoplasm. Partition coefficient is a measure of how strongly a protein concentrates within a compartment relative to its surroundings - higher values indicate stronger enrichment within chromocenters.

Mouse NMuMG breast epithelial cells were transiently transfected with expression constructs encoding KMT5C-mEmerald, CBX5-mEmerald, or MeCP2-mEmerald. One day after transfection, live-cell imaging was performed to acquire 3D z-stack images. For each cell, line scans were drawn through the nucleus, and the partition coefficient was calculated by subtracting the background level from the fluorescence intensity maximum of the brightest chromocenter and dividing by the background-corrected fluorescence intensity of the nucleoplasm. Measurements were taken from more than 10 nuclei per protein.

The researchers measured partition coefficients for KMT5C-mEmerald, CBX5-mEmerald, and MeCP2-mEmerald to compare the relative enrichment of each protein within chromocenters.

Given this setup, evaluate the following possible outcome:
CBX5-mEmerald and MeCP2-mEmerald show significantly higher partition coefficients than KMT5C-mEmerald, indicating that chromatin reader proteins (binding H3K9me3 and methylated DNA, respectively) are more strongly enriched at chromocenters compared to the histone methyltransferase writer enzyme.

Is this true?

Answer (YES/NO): NO